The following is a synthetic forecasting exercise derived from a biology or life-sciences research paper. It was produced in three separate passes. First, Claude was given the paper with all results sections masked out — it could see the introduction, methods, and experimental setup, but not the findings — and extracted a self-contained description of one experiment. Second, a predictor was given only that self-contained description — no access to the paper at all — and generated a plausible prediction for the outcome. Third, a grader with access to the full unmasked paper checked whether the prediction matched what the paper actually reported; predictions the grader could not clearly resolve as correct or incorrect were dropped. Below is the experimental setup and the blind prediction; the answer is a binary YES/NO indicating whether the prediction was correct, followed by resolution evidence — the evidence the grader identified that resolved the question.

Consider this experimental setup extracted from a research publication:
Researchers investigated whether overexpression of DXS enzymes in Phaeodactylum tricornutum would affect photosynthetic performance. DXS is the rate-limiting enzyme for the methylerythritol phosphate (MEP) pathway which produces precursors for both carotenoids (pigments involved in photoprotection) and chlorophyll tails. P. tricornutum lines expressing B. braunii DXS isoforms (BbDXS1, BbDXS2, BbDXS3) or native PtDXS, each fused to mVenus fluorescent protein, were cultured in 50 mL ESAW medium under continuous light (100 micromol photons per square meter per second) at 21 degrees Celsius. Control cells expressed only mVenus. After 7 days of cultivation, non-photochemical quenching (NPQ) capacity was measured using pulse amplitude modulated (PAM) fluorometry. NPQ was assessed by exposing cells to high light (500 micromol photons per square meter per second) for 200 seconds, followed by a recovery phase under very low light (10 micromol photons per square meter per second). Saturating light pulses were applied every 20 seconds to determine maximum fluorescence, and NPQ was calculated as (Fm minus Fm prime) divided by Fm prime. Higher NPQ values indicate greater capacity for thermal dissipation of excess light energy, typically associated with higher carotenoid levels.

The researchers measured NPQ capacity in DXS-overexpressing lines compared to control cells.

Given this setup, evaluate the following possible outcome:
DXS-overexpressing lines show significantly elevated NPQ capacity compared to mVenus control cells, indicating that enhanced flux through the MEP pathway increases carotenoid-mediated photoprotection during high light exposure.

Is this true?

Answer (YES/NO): YES